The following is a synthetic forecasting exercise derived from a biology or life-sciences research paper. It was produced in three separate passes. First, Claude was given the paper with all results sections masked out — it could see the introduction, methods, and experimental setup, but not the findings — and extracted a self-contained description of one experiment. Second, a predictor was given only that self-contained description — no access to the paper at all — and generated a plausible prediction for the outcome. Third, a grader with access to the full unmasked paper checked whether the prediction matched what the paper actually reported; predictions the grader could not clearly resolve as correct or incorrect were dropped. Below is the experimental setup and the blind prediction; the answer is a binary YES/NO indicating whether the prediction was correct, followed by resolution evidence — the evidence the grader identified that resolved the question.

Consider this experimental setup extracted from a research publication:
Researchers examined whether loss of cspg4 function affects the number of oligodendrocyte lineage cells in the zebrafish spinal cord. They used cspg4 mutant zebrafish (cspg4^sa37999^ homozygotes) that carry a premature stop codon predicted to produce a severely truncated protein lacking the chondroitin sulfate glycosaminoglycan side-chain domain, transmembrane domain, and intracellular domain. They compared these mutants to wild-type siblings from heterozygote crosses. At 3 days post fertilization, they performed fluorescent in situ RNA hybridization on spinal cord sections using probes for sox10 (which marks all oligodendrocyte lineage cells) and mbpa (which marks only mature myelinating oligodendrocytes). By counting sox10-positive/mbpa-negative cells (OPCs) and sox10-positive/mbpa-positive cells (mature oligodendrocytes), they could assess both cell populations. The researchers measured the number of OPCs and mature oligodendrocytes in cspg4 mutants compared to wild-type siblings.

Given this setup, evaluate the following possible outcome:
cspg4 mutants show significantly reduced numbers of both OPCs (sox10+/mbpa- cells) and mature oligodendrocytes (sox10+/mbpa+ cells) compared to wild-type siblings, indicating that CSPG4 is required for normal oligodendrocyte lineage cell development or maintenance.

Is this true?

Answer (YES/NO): NO